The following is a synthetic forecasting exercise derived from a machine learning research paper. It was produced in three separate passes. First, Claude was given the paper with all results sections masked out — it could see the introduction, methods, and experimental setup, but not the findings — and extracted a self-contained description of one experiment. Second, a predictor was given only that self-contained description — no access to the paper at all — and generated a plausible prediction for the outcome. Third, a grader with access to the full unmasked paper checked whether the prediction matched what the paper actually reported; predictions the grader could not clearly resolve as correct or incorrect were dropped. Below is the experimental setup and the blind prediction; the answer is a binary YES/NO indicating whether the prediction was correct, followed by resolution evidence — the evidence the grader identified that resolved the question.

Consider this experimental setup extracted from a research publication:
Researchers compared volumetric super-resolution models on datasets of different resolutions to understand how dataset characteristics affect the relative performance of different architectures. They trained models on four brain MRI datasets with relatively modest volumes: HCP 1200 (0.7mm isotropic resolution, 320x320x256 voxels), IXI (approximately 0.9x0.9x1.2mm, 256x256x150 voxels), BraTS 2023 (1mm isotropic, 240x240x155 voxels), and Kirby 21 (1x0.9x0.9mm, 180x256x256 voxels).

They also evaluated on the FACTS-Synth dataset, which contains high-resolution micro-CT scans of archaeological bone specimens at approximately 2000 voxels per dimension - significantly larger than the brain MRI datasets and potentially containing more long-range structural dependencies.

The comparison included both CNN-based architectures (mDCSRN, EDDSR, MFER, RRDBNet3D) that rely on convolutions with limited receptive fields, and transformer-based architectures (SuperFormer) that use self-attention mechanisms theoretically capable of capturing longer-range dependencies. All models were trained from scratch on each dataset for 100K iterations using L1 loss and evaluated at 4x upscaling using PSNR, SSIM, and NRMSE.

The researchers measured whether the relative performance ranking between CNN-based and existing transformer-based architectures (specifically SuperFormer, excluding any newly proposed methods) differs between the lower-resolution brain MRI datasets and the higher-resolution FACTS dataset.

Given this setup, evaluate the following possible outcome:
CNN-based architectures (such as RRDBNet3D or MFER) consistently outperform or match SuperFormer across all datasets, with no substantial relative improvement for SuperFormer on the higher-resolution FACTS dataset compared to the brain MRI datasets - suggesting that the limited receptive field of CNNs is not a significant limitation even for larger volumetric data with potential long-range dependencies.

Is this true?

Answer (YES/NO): NO